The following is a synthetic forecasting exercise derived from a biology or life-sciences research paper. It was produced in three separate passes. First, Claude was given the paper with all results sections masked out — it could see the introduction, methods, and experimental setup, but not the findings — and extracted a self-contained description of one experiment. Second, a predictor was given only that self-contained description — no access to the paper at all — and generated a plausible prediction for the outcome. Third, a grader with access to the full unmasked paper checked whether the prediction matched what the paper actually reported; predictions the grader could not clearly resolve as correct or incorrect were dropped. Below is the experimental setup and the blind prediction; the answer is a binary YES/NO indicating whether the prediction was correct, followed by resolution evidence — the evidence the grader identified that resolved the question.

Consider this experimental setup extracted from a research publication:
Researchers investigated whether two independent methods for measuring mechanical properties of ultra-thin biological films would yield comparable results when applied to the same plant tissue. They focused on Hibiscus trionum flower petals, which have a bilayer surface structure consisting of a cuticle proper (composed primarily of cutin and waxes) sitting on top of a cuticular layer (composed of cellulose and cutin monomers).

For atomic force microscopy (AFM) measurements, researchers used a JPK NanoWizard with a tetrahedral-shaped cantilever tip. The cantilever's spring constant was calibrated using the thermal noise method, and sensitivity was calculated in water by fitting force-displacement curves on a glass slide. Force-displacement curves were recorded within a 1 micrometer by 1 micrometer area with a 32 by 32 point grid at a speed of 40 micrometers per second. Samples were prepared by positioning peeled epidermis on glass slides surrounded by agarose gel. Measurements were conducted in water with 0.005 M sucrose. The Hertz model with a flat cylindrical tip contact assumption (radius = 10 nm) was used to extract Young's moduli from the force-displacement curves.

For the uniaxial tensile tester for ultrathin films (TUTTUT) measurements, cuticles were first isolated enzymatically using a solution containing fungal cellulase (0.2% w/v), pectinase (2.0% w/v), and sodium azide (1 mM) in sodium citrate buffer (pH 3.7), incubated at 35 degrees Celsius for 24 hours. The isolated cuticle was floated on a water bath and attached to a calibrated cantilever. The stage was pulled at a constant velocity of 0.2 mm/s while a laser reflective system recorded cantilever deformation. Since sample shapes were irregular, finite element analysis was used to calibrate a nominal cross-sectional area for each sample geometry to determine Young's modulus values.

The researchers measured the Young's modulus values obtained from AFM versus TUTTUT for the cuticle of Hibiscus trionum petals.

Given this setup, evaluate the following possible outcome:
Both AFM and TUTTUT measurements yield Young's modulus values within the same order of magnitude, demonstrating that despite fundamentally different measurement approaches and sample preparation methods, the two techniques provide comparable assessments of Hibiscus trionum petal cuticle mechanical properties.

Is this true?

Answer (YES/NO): YES